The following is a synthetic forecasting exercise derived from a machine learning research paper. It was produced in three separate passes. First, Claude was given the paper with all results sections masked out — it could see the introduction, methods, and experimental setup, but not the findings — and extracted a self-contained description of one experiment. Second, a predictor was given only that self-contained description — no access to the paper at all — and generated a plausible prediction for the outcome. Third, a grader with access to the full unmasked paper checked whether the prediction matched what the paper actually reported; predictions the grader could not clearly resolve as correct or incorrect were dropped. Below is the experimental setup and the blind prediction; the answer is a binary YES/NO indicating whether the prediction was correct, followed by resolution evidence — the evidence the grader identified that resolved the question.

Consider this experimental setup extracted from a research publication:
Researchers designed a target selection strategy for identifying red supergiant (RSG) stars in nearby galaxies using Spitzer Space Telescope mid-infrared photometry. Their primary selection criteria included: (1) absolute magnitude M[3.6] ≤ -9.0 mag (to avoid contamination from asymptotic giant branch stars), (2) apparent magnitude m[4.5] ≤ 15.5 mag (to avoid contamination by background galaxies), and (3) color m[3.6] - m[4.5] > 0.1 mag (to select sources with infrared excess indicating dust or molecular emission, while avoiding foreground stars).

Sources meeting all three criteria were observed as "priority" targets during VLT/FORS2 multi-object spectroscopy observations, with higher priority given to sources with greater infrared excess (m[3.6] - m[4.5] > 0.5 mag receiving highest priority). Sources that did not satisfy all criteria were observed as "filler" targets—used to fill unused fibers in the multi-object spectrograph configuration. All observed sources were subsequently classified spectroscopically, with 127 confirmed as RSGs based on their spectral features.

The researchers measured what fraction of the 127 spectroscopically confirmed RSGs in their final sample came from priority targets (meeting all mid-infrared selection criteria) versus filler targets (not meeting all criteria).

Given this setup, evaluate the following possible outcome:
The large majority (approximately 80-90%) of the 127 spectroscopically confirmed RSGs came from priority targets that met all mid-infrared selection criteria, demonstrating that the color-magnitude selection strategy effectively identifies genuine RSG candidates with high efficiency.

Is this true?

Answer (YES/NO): NO